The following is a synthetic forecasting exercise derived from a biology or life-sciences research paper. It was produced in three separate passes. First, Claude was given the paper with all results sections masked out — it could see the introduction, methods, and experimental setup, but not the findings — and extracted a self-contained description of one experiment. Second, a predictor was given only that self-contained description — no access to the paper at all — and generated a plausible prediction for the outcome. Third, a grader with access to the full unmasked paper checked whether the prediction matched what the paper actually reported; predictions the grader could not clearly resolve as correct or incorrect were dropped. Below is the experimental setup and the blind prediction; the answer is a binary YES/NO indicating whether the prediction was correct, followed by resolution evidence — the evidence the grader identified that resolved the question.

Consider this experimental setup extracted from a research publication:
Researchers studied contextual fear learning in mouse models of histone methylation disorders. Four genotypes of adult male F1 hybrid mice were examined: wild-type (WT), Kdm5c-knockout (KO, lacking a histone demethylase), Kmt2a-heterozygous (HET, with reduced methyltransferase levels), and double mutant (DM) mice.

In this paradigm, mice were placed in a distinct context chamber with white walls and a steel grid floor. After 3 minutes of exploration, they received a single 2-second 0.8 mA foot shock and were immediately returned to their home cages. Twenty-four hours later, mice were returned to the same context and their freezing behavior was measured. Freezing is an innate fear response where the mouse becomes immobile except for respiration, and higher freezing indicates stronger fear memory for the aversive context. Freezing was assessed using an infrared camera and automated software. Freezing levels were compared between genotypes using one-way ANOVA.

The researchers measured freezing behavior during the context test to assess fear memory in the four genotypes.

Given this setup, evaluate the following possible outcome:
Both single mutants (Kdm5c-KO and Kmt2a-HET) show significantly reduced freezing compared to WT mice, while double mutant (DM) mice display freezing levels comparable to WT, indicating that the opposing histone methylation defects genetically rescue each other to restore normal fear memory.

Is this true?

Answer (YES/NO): NO